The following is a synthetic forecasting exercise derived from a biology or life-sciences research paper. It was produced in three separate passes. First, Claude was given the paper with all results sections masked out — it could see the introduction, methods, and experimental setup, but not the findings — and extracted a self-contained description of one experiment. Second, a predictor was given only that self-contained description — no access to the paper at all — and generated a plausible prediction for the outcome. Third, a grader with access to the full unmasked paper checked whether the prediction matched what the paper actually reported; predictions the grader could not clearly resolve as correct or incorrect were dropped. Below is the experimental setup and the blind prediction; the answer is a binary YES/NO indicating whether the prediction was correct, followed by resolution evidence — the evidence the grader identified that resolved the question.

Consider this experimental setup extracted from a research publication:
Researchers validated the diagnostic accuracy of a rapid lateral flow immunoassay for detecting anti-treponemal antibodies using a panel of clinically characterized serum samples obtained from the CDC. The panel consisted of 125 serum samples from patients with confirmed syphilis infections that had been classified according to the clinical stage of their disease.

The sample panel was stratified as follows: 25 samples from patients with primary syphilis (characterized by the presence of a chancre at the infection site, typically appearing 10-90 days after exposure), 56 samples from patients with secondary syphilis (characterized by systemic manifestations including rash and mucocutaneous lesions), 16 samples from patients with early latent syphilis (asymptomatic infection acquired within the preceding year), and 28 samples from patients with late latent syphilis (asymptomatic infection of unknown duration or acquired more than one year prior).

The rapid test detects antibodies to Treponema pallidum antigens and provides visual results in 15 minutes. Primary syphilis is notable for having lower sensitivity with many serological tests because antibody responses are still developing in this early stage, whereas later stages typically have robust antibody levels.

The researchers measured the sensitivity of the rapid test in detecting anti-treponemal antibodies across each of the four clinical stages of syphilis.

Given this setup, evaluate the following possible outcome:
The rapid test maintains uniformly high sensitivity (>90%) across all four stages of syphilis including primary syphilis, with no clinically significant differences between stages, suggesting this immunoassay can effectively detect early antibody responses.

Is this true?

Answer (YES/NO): YES